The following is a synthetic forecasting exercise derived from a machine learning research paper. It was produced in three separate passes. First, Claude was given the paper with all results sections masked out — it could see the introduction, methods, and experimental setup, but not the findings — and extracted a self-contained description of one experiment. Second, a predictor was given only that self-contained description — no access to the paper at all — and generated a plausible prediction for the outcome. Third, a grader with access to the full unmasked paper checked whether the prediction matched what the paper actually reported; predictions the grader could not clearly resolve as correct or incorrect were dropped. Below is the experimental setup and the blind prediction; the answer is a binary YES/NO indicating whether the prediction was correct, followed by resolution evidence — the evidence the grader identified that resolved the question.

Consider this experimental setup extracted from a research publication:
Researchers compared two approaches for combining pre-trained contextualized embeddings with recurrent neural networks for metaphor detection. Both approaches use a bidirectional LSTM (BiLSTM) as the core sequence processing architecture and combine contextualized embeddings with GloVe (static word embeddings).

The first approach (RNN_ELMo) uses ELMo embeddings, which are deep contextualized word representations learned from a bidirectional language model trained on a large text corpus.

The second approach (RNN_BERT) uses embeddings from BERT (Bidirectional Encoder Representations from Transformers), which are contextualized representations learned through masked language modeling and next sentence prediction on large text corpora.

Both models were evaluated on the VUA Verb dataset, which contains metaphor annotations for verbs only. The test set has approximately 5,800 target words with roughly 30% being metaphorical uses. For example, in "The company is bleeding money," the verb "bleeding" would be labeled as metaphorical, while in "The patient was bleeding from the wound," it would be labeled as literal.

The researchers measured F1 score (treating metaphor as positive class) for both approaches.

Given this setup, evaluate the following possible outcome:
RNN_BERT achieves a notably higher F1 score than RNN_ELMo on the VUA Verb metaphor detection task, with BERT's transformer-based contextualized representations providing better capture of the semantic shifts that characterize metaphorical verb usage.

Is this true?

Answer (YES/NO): NO